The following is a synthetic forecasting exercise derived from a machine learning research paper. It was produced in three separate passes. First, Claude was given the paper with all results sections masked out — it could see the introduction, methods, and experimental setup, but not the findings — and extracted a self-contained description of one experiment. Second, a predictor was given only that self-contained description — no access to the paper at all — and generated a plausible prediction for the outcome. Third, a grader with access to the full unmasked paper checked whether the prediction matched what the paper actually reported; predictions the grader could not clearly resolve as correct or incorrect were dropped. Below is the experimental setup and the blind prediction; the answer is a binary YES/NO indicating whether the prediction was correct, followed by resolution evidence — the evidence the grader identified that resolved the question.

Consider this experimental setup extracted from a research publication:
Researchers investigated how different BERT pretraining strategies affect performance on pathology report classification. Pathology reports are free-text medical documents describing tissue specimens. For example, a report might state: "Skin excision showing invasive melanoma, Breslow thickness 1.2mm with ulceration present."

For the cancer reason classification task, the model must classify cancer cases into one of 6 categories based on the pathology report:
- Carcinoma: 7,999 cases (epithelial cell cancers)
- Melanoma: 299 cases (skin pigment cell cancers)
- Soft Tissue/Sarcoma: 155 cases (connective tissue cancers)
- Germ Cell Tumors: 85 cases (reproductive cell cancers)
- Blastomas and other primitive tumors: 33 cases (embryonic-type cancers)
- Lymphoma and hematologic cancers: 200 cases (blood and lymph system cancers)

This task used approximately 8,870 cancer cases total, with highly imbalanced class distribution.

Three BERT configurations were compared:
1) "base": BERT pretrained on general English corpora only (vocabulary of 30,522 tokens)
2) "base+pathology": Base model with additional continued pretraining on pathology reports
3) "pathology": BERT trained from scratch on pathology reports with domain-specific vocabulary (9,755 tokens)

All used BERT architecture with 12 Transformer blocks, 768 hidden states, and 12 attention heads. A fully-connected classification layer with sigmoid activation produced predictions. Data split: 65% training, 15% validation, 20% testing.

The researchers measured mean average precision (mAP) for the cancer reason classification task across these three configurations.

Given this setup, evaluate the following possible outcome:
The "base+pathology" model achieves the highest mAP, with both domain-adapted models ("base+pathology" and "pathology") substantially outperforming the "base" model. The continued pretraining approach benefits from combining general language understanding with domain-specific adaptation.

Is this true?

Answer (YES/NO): YES